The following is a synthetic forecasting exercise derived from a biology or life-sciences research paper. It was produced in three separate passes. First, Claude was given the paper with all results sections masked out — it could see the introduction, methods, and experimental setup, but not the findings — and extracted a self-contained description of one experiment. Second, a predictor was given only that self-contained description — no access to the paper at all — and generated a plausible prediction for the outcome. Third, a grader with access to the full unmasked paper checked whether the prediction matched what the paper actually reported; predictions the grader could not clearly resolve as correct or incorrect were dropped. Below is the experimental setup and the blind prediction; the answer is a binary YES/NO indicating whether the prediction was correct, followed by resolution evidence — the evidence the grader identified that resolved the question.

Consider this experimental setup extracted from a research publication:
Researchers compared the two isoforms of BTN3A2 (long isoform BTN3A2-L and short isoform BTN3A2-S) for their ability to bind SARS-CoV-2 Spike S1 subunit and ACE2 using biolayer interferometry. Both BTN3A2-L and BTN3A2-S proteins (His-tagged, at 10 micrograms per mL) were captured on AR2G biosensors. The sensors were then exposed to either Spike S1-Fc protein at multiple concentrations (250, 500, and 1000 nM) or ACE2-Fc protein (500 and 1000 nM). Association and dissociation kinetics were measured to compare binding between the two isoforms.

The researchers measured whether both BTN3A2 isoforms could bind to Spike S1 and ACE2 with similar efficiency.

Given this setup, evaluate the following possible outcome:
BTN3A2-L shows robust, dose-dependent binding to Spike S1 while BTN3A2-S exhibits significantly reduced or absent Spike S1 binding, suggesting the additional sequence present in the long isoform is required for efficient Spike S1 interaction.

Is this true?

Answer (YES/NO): NO